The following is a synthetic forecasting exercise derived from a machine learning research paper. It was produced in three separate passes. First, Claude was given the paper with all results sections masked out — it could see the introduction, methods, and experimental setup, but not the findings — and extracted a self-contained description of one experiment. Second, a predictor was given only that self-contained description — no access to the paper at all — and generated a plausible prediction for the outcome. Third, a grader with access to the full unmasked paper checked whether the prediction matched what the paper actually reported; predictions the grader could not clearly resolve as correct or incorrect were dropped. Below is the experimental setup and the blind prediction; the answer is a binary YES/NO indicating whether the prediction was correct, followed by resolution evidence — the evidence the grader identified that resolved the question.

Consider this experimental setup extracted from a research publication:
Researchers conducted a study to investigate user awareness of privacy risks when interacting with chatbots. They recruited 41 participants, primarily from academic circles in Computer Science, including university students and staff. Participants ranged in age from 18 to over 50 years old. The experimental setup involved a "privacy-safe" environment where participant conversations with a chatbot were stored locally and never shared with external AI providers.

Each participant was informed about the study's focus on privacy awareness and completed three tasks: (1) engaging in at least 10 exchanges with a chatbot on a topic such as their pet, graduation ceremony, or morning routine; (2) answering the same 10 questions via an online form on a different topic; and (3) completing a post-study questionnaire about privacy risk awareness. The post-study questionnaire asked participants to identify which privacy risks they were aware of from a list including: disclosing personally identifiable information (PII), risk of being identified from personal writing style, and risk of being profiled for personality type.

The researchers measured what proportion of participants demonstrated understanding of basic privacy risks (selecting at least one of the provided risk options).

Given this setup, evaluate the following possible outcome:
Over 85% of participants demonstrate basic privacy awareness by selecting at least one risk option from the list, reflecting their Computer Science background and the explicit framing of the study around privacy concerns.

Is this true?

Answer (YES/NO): YES